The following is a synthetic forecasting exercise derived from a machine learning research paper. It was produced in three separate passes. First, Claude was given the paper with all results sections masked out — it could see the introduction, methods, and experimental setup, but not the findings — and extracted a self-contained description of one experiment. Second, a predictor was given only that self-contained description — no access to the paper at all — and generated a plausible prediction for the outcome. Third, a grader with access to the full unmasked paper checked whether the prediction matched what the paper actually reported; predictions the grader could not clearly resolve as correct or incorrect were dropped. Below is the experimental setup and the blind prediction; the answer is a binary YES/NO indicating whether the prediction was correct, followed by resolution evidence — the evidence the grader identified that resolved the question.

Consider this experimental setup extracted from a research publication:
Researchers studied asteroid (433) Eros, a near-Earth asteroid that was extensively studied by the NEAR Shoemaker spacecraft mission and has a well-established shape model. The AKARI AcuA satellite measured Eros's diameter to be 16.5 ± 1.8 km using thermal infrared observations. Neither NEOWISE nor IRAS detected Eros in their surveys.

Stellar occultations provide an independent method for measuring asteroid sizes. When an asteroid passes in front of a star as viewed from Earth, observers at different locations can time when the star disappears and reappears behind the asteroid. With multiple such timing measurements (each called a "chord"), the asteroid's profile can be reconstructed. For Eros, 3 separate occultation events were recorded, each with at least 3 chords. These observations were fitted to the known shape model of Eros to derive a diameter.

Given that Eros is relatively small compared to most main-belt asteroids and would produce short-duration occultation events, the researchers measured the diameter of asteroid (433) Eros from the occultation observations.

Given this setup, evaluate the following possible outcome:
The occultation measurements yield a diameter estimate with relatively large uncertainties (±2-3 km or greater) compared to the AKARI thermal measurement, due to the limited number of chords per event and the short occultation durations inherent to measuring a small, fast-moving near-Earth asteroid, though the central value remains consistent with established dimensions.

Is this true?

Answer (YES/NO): YES